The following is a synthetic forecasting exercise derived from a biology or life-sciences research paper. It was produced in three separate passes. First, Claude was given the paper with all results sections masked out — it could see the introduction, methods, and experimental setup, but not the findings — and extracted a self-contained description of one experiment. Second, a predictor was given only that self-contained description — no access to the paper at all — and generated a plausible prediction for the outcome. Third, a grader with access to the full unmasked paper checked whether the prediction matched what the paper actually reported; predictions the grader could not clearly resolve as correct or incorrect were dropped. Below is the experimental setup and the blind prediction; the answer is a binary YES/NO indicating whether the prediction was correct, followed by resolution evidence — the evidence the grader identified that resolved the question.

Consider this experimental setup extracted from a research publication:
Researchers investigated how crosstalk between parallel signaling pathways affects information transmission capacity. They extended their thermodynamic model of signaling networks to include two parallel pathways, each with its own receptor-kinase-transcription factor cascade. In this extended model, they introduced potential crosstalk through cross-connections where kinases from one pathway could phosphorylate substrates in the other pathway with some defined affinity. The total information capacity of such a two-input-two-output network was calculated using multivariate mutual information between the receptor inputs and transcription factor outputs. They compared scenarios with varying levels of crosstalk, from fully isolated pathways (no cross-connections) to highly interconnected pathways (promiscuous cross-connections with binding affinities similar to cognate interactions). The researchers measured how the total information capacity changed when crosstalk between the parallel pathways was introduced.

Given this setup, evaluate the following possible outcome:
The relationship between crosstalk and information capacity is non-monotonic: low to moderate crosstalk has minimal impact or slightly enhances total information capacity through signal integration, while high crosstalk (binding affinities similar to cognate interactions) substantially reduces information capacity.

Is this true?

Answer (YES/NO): NO